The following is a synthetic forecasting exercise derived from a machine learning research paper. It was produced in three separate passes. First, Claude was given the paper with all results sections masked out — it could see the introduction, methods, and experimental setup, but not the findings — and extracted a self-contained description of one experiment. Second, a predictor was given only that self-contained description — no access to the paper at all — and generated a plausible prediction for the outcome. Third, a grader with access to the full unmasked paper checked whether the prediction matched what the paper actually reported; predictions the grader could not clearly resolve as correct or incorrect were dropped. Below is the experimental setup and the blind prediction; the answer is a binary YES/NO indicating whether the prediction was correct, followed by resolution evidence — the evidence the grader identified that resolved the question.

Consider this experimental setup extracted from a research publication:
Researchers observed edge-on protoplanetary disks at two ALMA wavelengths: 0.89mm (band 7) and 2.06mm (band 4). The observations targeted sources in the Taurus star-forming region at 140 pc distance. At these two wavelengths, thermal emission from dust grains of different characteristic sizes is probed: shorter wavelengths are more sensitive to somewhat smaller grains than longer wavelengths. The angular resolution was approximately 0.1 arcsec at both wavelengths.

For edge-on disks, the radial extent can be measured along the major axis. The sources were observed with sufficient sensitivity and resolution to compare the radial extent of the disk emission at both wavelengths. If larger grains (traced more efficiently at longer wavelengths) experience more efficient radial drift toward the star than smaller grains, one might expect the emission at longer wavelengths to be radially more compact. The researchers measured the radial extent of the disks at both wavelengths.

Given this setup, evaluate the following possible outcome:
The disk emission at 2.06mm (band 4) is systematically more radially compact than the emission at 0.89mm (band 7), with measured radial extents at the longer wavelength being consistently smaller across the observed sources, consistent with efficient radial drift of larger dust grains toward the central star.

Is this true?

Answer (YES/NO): NO